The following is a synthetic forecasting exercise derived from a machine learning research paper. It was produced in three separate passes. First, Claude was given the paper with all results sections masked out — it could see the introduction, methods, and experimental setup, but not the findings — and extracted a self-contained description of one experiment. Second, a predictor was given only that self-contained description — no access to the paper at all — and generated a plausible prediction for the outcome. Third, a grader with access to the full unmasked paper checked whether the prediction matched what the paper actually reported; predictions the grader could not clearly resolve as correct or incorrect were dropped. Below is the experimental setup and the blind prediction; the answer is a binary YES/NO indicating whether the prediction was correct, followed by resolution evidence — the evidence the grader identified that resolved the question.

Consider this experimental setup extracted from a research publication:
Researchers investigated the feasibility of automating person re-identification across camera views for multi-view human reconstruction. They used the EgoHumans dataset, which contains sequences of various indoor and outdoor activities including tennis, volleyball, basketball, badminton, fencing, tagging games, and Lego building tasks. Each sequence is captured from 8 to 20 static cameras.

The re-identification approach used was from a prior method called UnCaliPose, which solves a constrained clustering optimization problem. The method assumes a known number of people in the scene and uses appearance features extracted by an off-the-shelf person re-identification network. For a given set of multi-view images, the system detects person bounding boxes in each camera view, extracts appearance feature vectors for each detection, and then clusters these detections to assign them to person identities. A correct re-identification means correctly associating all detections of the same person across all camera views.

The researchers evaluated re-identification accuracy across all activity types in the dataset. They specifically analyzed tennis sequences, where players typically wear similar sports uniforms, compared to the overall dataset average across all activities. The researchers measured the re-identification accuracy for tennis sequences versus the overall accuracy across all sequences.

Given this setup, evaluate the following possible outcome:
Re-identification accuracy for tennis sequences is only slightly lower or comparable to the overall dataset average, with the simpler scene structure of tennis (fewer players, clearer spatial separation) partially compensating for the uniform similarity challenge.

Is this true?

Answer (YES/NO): NO